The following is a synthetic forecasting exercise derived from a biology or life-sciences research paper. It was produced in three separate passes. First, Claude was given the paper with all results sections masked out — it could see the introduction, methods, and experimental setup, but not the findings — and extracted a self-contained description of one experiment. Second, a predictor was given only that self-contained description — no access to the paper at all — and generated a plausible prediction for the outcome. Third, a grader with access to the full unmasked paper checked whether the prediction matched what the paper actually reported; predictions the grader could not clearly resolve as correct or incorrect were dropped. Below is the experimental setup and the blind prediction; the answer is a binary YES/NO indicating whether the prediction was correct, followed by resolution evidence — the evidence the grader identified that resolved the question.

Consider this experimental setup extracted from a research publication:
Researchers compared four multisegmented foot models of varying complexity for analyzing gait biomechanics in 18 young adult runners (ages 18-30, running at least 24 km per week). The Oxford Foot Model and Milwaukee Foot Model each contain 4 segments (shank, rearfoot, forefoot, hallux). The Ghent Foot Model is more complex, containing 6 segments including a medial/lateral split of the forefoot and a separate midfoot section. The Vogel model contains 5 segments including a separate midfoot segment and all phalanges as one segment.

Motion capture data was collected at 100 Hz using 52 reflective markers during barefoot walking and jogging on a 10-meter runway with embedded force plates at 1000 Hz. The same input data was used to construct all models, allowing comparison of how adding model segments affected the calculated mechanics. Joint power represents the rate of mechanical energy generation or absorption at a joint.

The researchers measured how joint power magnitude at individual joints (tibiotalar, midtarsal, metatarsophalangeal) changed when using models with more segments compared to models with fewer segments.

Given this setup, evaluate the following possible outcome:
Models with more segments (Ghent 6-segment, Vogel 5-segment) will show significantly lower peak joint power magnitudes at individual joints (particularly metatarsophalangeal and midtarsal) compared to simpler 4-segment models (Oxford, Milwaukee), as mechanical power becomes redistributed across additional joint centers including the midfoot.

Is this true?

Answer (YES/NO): NO